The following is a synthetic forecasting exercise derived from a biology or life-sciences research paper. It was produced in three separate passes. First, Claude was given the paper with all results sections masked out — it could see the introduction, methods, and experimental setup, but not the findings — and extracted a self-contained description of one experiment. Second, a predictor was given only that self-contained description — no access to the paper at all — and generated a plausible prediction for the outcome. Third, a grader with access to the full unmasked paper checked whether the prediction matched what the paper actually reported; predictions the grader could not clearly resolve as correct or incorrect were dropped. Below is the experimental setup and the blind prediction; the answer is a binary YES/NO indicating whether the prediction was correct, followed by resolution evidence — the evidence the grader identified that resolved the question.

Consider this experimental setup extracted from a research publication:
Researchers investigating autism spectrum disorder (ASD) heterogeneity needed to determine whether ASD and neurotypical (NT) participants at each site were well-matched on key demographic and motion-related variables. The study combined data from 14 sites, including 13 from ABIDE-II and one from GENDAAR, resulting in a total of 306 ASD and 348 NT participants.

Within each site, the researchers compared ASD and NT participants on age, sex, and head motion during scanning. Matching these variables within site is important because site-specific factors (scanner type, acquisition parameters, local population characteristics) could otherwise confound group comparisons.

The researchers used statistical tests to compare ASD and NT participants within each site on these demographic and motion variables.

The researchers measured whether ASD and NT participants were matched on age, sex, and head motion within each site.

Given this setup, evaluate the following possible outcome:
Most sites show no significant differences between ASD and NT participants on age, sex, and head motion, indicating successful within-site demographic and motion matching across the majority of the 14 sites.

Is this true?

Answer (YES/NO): YES